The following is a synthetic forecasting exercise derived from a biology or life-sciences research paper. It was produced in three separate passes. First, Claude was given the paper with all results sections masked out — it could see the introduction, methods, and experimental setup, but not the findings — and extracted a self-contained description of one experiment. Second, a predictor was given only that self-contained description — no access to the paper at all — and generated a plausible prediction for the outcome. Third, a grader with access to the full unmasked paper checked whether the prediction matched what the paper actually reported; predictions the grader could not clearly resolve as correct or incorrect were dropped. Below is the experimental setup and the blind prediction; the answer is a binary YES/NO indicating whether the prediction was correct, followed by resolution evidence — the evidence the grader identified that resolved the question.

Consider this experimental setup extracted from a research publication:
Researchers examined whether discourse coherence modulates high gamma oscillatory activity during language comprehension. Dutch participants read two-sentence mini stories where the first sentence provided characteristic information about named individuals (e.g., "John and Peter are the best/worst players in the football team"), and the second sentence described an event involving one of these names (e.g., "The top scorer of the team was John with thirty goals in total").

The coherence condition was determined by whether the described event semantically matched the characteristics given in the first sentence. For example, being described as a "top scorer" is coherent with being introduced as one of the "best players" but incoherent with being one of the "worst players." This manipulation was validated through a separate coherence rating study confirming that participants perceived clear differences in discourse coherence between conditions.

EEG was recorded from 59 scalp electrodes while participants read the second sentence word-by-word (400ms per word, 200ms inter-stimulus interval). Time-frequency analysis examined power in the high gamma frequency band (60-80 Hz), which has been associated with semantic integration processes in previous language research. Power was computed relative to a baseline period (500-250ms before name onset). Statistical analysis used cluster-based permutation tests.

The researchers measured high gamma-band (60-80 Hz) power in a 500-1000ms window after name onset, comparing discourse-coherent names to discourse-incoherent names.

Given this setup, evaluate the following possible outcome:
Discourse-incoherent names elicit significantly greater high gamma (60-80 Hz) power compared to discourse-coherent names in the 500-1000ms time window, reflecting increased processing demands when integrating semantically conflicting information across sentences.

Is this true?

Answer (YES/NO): NO